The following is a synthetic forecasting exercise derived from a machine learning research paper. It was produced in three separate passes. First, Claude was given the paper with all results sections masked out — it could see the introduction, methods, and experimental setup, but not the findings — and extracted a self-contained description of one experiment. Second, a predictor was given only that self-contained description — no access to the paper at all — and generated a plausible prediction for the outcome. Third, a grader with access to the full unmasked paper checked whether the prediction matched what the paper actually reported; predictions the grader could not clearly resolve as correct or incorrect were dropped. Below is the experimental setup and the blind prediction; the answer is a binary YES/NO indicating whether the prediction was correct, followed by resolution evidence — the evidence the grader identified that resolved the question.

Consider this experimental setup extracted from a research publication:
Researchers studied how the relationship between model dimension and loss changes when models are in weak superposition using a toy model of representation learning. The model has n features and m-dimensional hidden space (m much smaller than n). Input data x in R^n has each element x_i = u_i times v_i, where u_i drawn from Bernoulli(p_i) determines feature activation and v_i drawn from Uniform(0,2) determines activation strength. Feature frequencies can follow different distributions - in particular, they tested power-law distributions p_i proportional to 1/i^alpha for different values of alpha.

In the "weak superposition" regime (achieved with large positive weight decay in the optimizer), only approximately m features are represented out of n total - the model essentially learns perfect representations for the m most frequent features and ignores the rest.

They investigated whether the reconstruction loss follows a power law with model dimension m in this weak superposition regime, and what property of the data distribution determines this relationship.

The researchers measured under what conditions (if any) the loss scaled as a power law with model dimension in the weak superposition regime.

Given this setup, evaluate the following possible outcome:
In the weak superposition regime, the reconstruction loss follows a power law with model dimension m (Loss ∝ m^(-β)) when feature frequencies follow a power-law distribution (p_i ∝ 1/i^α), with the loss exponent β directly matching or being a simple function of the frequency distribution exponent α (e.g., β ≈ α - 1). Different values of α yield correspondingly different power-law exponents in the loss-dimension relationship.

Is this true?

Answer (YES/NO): YES